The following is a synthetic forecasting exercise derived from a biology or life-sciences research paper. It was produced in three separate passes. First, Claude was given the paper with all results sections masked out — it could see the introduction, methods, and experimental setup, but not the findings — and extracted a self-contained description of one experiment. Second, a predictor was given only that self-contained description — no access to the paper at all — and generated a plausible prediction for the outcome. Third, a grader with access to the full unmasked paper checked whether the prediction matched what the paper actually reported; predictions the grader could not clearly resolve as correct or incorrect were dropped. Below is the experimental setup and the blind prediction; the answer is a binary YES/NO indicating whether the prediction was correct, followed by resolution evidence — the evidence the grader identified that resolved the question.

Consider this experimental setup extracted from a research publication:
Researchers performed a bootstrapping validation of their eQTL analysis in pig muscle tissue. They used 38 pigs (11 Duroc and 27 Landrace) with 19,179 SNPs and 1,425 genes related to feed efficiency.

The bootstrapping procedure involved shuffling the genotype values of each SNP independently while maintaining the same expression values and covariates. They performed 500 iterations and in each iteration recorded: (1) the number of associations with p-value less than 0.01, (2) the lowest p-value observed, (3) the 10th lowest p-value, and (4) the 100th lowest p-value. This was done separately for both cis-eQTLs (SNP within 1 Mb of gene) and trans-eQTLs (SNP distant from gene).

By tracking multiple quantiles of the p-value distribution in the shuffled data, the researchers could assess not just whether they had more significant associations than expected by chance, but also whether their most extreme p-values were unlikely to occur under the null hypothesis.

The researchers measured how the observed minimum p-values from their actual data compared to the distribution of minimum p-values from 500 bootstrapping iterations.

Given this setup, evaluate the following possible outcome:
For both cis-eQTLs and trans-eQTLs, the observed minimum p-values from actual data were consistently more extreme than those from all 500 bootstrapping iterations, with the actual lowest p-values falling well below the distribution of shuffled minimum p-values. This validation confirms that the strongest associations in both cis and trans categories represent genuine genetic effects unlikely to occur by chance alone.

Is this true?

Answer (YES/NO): NO